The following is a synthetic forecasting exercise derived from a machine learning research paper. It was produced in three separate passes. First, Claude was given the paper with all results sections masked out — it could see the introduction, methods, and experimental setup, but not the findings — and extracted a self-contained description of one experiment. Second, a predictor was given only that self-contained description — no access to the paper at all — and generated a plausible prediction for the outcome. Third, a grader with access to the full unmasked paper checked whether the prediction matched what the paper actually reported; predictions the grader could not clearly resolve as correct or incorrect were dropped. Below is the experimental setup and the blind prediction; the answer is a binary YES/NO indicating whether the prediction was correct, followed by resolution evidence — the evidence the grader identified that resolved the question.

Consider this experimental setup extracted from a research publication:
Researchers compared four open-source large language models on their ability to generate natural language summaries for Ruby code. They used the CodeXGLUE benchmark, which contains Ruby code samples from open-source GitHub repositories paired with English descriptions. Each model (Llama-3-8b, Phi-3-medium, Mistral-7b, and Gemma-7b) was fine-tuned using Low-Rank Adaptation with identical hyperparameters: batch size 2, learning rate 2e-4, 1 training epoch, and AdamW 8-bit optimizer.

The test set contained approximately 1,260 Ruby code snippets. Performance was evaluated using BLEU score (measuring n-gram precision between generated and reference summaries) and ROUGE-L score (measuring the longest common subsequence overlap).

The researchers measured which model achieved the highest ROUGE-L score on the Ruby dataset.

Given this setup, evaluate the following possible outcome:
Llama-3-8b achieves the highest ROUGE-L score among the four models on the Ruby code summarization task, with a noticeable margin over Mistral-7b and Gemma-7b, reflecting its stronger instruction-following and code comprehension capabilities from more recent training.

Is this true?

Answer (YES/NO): NO